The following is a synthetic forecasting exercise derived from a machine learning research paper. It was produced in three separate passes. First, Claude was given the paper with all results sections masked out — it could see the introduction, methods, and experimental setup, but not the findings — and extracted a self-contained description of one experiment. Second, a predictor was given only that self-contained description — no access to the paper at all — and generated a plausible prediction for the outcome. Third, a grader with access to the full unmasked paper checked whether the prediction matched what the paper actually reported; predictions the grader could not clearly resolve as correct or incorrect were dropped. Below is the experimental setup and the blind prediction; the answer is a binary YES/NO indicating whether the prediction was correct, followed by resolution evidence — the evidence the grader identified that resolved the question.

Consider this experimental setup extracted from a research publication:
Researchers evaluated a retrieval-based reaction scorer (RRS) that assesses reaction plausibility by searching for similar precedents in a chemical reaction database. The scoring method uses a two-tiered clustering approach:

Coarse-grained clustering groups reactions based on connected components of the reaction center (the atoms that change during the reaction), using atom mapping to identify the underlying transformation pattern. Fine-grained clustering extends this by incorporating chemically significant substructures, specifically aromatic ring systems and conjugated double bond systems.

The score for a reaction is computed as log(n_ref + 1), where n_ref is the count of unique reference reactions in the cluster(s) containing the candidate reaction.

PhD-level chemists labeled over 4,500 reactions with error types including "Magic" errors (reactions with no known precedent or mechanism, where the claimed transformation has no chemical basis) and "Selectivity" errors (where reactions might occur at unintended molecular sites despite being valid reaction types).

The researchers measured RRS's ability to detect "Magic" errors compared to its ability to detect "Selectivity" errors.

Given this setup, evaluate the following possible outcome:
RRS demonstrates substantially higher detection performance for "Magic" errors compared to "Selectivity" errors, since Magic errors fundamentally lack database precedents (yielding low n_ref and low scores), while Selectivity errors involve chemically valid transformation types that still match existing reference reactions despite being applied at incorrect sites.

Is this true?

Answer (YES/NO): YES